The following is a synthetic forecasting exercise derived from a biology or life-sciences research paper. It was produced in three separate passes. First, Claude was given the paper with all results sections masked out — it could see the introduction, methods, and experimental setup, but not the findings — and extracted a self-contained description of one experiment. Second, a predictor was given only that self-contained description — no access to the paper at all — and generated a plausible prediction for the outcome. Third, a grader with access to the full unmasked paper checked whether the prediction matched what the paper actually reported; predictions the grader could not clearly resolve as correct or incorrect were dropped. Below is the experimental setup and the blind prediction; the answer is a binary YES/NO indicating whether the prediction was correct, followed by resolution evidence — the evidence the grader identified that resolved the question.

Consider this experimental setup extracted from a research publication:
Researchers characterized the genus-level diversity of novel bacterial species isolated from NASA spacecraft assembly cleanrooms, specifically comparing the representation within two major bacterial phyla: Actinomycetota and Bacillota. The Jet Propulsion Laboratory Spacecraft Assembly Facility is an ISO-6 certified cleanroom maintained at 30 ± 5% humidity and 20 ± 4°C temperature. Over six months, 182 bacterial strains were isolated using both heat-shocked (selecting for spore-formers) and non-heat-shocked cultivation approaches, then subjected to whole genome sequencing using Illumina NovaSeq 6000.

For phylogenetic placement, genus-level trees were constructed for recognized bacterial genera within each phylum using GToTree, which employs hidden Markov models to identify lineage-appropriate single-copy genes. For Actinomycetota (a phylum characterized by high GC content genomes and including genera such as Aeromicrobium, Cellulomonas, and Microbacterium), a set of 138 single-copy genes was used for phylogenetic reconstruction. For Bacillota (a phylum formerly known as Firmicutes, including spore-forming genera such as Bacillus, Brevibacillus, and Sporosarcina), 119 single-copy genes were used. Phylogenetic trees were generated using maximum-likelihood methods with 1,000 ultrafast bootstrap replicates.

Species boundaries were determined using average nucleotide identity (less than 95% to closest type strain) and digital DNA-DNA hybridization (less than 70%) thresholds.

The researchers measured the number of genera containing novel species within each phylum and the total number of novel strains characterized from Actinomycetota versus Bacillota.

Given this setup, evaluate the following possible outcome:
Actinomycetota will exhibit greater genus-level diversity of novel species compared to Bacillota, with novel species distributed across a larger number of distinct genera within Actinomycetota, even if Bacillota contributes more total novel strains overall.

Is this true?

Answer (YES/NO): NO